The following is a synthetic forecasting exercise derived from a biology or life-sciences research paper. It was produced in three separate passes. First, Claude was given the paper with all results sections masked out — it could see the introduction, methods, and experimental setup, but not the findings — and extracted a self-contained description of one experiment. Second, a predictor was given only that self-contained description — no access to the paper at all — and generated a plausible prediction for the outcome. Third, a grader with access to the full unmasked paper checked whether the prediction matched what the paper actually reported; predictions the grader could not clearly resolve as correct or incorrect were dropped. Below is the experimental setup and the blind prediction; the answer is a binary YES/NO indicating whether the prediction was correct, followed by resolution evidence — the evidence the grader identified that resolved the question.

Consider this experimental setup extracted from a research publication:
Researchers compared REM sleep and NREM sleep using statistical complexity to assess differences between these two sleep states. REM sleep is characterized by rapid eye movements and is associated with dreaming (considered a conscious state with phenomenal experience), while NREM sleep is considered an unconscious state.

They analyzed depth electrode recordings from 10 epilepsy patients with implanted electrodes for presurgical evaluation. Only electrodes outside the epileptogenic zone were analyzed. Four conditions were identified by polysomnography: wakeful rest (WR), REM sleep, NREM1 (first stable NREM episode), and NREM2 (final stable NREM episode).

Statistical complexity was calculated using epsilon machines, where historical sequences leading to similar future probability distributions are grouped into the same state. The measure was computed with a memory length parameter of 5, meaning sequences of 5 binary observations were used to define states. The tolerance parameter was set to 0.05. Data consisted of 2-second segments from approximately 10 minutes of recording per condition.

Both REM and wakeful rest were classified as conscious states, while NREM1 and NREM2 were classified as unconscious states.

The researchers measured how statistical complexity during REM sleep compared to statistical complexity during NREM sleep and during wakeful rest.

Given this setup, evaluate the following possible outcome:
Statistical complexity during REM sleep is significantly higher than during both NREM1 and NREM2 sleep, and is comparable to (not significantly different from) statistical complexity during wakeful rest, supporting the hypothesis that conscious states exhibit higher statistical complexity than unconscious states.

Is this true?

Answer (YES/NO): YES